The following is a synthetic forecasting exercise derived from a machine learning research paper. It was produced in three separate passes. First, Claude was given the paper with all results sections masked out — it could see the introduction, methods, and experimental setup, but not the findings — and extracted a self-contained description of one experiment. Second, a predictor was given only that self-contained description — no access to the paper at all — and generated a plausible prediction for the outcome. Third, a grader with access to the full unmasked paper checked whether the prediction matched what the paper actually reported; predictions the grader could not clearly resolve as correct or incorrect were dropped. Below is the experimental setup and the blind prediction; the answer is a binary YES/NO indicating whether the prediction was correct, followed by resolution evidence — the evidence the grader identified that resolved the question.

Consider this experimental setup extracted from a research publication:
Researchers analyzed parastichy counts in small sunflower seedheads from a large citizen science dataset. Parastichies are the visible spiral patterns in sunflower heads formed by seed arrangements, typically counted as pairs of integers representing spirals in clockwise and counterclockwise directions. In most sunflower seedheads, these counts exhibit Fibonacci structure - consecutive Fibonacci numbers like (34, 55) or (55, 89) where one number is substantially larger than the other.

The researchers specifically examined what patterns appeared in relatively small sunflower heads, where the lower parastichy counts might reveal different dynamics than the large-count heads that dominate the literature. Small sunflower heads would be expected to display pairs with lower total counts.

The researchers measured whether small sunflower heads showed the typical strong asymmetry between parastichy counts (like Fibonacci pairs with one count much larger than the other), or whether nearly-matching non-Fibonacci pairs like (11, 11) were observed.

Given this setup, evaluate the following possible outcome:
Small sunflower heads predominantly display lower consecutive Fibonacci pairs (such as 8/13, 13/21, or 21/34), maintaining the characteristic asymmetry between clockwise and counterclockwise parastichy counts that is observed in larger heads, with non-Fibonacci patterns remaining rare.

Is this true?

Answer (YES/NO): YES